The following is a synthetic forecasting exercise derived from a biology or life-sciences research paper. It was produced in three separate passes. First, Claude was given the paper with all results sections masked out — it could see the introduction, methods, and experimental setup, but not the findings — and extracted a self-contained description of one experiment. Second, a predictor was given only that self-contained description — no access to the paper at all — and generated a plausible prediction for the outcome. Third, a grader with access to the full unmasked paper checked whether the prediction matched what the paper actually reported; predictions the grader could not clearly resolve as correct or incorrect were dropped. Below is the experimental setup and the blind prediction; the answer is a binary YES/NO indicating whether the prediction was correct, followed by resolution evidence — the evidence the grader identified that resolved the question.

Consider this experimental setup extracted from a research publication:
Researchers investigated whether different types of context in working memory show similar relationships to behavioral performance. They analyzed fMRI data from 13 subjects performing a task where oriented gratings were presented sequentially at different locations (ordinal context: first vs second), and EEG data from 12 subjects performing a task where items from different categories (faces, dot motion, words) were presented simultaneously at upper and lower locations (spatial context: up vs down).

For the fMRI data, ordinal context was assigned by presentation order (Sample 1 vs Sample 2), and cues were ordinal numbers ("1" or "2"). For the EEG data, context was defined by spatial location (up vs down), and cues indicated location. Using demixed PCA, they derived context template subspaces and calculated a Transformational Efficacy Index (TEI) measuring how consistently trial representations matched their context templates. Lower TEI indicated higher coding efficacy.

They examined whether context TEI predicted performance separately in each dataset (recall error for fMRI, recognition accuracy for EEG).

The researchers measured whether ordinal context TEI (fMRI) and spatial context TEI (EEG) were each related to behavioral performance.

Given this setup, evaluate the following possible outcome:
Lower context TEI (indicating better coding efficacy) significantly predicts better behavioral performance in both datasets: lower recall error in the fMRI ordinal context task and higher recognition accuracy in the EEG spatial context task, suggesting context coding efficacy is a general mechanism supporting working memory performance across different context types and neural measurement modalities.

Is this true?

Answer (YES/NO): NO